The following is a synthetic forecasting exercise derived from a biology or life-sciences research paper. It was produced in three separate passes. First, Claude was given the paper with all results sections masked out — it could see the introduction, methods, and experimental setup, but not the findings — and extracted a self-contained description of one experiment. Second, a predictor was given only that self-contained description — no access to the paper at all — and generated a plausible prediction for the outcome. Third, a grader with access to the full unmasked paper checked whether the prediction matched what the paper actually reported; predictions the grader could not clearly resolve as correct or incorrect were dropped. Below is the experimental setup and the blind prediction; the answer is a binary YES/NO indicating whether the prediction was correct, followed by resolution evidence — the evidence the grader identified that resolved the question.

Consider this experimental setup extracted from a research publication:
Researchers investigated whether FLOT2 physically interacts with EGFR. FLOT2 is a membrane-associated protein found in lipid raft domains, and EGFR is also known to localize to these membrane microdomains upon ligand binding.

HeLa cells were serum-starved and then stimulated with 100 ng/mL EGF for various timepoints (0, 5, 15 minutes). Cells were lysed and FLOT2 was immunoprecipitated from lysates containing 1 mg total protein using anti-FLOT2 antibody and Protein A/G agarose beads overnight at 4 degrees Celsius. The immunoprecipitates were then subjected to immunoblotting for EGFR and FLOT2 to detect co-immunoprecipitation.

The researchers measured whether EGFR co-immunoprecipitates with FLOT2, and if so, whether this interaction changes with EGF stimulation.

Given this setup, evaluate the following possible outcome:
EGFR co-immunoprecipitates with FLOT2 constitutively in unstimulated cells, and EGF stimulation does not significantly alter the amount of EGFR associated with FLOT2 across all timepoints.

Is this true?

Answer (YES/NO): YES